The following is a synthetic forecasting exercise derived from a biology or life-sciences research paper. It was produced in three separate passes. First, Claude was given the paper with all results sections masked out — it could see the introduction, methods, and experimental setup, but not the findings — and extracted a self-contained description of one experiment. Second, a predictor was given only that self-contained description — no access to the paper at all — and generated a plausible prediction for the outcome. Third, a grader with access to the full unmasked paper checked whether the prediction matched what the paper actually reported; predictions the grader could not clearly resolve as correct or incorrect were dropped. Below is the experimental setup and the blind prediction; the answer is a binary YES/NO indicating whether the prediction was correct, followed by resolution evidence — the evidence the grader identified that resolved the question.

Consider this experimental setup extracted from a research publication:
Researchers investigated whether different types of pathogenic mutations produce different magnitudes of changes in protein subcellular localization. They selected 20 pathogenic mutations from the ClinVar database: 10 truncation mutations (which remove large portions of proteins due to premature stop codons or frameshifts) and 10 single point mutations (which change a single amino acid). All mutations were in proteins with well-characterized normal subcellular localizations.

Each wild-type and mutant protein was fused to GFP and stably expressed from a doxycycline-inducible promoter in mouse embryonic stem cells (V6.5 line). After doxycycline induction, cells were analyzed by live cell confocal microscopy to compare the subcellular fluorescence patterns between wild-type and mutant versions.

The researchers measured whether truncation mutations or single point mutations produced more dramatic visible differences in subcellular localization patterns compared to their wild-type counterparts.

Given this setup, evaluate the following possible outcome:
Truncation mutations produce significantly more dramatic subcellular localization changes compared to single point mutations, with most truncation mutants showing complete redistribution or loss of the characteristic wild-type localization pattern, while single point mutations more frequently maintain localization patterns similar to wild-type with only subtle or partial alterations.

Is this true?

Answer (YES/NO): NO